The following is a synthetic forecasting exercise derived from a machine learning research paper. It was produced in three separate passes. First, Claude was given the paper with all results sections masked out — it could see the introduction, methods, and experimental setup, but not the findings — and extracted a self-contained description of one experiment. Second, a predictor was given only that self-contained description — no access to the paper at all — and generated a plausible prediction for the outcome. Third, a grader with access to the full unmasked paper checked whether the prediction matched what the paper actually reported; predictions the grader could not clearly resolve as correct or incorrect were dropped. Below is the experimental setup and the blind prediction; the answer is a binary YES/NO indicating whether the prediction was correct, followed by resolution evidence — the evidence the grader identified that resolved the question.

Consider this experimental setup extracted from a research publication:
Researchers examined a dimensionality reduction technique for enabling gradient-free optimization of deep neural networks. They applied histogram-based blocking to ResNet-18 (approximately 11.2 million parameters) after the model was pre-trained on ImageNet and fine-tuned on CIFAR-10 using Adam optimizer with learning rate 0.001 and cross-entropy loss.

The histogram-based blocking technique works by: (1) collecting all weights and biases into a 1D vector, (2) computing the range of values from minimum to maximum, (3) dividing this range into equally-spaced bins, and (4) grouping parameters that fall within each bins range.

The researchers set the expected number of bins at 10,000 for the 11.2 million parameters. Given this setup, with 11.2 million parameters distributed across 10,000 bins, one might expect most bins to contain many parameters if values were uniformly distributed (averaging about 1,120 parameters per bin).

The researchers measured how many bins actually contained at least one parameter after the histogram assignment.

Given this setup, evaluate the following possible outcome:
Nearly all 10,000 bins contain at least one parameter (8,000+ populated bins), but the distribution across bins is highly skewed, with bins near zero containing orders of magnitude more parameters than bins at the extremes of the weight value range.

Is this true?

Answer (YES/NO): NO